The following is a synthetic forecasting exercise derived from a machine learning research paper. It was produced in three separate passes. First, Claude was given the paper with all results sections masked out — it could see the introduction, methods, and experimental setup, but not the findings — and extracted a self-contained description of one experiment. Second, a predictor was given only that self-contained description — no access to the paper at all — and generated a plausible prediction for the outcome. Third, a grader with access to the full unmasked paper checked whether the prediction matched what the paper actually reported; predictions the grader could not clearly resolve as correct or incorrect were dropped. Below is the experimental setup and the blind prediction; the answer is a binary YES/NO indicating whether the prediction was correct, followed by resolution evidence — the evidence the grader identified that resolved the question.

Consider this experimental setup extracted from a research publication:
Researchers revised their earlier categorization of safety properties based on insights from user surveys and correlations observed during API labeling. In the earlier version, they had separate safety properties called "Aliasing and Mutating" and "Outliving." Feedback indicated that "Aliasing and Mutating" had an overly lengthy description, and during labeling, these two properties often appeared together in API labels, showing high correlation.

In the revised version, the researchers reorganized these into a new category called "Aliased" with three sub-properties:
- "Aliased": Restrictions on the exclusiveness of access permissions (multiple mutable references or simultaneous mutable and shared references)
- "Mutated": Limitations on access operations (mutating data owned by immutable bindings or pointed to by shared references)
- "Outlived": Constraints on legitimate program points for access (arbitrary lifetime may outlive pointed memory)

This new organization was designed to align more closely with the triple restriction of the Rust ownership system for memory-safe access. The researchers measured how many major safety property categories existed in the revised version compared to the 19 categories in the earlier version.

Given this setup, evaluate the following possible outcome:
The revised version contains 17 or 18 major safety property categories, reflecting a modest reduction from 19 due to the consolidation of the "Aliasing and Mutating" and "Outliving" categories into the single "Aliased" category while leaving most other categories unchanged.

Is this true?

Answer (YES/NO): NO